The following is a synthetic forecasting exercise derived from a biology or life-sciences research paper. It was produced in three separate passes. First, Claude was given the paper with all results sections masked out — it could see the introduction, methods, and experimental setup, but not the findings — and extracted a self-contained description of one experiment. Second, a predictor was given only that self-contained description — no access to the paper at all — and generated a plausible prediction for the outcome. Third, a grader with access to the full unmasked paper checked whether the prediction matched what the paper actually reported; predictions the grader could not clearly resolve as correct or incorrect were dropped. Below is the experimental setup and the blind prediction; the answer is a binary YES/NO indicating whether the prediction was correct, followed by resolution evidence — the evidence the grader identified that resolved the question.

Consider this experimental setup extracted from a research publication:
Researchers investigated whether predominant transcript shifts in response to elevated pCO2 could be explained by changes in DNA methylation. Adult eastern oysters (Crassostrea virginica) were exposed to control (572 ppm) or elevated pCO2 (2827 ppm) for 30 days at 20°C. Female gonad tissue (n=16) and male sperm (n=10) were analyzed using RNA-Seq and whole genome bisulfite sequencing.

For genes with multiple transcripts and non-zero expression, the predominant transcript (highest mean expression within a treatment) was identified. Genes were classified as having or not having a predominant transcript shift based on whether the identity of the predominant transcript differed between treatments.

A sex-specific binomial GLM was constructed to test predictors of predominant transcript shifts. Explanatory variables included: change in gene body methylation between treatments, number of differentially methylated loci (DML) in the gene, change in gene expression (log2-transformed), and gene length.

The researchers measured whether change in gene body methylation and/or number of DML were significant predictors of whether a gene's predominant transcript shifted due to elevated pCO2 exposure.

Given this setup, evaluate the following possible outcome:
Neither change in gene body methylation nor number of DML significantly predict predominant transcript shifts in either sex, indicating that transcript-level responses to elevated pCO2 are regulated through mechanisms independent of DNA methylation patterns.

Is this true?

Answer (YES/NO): NO